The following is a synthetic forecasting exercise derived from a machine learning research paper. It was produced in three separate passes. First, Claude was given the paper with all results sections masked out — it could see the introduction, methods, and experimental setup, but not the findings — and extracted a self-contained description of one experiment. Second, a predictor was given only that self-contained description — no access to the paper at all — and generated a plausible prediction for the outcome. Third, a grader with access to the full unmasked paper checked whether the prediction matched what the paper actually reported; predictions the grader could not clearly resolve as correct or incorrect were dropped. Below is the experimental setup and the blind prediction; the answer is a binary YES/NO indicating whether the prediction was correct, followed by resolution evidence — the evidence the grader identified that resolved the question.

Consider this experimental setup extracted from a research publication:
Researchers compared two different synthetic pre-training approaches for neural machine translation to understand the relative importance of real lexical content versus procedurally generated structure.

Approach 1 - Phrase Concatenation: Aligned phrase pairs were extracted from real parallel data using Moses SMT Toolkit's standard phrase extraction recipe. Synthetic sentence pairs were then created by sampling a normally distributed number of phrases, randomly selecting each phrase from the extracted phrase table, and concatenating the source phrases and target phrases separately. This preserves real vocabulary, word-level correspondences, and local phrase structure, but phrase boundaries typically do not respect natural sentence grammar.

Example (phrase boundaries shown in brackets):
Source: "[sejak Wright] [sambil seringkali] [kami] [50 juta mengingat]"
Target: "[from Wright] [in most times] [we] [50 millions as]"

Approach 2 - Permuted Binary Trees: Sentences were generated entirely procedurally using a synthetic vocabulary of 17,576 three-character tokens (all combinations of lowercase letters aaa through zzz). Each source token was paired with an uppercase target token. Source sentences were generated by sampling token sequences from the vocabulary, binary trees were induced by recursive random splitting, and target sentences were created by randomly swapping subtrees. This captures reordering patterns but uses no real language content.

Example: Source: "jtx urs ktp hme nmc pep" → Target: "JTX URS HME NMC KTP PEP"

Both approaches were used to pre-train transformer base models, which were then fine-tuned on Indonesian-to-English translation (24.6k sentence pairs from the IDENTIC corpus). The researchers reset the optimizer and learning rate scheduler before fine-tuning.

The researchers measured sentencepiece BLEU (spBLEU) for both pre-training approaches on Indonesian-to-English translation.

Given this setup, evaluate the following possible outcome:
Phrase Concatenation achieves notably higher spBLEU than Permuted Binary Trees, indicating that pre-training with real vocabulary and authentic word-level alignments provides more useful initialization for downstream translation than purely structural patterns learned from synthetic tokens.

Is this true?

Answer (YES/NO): YES